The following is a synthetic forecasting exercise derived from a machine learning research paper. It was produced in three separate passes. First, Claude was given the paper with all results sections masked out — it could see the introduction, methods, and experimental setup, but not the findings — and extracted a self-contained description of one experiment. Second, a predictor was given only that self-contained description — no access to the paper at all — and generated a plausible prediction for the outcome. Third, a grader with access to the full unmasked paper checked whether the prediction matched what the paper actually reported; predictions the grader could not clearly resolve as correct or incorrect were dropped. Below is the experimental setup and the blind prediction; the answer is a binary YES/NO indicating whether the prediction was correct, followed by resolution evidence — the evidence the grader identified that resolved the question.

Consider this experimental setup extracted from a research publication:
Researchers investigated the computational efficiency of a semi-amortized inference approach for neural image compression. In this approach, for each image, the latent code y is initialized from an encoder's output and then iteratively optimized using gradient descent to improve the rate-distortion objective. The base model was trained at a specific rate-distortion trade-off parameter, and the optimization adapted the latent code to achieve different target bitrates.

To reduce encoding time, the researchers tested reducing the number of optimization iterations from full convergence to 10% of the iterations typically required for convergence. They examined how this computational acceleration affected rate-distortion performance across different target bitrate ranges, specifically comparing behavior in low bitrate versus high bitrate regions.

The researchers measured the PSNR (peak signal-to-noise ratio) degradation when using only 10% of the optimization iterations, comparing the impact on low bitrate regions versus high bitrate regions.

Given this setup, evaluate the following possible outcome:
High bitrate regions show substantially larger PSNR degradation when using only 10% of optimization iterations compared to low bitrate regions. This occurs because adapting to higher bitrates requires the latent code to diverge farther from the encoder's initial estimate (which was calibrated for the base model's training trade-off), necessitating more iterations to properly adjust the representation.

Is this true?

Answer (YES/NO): YES